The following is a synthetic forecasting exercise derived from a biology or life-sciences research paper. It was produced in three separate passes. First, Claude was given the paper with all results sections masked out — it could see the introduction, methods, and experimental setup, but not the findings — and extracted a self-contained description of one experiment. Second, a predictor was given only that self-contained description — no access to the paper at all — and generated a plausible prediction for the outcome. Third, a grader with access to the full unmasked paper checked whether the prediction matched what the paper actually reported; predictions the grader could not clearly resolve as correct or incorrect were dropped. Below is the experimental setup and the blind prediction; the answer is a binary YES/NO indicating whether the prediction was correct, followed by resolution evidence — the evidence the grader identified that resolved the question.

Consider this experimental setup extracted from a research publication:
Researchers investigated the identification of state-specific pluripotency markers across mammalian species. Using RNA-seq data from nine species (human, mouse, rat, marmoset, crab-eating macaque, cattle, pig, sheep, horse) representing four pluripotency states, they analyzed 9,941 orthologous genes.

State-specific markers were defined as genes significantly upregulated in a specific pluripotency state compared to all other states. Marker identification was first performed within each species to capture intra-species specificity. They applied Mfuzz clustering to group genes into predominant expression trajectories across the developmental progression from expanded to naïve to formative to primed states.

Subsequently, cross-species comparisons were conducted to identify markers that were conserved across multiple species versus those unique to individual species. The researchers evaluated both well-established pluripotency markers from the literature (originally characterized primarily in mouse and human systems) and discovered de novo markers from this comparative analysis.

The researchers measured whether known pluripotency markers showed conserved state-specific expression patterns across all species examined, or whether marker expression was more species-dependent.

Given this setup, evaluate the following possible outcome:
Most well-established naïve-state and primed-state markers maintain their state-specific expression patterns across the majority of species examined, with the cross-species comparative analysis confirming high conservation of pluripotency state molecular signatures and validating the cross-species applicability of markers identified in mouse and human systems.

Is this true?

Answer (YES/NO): NO